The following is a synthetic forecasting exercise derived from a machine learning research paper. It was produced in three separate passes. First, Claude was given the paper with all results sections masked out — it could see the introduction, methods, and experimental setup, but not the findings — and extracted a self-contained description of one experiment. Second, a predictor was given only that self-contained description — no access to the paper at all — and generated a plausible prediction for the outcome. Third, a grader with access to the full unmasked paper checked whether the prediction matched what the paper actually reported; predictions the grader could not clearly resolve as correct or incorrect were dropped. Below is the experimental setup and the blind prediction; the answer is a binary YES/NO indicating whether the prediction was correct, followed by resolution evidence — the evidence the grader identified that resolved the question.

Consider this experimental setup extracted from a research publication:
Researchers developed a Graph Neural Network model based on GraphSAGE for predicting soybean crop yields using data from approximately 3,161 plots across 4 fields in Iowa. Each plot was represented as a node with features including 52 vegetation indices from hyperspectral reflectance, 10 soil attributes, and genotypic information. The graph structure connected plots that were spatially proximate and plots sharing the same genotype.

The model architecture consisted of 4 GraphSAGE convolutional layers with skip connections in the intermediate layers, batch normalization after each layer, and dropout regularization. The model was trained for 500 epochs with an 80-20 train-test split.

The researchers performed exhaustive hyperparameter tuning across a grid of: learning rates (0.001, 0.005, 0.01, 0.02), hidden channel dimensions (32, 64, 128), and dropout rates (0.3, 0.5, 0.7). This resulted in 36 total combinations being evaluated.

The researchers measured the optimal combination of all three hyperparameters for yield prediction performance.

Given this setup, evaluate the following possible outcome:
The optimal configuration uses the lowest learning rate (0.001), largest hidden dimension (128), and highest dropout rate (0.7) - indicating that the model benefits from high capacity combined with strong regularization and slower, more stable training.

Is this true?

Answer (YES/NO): NO